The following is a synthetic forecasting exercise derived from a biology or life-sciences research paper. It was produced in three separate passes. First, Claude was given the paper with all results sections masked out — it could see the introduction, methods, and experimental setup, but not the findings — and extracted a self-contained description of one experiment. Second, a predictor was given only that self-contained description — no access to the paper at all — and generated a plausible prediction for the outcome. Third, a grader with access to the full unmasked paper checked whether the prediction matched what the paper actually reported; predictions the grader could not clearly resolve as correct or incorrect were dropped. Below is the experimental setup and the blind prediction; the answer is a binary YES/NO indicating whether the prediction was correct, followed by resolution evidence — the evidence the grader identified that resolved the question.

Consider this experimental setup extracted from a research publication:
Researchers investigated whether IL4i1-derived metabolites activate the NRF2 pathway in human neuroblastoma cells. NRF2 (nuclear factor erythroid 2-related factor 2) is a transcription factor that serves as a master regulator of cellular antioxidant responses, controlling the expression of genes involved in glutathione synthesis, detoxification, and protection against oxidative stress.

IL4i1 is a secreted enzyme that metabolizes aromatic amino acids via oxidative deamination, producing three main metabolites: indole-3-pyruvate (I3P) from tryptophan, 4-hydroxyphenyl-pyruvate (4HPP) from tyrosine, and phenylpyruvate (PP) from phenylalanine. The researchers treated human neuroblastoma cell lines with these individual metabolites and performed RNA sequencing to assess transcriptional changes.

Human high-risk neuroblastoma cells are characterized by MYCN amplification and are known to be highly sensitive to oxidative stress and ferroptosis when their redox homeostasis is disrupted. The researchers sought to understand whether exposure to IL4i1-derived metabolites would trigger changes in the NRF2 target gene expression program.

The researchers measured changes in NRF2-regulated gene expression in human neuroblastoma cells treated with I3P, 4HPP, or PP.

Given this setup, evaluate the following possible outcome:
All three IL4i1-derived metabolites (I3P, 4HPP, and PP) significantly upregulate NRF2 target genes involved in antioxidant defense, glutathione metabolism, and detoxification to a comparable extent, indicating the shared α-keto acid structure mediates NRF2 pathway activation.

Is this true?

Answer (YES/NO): NO